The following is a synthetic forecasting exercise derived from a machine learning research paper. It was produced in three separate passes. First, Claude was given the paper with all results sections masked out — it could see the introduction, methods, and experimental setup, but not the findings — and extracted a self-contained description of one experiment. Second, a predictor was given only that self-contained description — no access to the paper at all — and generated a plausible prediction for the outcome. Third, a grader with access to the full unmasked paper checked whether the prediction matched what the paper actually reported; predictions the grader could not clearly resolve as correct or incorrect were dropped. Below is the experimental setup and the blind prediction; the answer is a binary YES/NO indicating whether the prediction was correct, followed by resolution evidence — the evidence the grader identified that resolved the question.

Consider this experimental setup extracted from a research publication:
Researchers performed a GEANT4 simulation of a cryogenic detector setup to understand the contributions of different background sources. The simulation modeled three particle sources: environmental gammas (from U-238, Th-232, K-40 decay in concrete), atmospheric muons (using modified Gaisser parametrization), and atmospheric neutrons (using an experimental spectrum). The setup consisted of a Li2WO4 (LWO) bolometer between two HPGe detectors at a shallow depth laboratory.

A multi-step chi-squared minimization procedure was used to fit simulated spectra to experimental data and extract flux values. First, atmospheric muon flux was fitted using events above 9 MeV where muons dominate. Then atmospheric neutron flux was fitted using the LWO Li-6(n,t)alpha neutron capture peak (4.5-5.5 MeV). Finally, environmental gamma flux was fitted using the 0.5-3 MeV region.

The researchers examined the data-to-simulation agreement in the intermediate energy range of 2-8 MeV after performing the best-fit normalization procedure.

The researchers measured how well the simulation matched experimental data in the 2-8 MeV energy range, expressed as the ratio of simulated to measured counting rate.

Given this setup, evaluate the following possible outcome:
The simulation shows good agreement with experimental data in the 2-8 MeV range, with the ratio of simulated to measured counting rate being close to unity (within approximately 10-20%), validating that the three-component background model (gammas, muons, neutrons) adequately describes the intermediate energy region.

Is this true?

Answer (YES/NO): NO